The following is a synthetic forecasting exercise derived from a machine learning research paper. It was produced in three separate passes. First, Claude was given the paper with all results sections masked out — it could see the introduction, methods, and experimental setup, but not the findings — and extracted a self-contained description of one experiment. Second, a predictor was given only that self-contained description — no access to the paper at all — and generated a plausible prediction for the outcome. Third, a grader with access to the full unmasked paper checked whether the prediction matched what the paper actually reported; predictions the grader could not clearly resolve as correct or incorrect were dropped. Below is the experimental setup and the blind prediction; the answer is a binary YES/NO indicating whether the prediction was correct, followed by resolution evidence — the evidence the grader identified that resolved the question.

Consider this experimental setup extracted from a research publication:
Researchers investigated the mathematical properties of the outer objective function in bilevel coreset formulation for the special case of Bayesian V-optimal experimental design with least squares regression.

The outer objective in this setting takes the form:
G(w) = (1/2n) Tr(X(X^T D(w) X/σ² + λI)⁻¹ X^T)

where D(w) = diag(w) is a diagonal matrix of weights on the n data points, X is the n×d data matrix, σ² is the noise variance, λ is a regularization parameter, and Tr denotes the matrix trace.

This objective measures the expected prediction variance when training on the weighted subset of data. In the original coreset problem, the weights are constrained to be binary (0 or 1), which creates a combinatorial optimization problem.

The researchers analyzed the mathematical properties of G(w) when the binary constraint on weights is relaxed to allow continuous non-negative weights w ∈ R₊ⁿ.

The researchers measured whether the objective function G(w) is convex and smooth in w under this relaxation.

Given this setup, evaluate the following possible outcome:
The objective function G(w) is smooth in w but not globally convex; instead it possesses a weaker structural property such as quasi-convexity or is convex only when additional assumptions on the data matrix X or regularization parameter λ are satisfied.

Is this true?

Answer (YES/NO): NO